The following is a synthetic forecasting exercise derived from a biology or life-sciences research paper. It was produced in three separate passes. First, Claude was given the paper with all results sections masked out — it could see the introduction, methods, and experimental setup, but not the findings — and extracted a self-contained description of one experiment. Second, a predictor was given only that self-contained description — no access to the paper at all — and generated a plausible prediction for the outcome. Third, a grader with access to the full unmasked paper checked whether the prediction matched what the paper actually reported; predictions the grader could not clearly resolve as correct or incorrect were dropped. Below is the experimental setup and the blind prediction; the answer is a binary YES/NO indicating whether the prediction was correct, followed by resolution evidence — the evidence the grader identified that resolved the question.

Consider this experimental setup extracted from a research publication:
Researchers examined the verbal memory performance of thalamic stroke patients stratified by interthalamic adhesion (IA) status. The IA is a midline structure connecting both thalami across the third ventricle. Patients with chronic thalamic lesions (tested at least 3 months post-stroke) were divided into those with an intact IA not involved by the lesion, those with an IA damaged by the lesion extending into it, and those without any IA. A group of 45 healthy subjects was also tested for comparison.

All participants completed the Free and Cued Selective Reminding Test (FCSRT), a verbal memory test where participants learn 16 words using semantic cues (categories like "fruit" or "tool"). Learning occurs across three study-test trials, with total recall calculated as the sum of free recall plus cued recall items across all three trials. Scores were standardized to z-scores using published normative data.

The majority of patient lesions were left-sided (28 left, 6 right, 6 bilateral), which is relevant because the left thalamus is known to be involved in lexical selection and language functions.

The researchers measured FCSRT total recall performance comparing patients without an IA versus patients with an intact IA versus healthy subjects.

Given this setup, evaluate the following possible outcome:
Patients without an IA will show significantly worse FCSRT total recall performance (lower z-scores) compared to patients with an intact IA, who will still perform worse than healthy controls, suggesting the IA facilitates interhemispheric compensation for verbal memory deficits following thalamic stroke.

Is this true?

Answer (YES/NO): NO